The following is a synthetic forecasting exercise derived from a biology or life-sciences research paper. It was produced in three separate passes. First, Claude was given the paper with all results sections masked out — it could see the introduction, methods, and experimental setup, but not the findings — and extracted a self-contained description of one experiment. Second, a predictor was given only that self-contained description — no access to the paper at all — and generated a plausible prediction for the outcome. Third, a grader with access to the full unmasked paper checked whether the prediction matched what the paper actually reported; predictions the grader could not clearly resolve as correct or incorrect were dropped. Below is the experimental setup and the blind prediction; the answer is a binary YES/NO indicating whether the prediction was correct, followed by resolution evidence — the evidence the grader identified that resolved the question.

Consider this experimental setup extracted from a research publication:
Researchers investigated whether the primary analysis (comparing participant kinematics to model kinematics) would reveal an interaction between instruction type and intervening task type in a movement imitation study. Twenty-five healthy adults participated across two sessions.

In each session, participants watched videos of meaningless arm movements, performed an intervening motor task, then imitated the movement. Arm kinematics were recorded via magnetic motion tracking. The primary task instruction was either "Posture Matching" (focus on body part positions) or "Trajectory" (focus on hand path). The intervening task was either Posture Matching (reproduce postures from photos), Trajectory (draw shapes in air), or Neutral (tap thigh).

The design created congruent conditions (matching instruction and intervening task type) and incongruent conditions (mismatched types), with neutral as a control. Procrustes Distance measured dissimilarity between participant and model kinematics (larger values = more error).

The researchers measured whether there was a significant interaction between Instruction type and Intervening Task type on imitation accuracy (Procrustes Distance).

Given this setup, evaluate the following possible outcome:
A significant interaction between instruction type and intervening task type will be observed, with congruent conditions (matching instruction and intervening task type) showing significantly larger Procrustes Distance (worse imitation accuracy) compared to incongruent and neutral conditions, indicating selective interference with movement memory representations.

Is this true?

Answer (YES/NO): NO